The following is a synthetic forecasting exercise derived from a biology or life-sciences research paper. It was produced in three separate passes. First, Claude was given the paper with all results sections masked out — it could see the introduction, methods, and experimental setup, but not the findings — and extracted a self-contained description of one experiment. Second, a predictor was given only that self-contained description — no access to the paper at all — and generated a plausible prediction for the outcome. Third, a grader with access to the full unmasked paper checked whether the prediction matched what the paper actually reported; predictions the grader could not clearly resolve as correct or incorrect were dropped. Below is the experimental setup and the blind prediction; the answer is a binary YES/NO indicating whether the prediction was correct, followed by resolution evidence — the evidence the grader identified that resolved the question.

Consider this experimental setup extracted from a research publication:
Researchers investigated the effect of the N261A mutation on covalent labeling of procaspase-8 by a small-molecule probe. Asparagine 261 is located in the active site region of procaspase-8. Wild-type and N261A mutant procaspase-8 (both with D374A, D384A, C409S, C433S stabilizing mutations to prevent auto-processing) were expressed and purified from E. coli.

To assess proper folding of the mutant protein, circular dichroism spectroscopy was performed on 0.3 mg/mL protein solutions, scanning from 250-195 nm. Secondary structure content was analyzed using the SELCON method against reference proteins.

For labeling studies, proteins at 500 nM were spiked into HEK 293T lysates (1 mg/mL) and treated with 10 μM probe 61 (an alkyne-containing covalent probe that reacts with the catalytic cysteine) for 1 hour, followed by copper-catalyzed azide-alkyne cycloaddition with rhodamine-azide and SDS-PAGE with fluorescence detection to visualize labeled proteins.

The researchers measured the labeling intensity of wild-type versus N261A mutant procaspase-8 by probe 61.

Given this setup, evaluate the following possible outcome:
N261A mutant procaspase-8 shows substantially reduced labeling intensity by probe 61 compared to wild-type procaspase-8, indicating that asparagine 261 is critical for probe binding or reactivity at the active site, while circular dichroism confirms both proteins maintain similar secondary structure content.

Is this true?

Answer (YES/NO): NO